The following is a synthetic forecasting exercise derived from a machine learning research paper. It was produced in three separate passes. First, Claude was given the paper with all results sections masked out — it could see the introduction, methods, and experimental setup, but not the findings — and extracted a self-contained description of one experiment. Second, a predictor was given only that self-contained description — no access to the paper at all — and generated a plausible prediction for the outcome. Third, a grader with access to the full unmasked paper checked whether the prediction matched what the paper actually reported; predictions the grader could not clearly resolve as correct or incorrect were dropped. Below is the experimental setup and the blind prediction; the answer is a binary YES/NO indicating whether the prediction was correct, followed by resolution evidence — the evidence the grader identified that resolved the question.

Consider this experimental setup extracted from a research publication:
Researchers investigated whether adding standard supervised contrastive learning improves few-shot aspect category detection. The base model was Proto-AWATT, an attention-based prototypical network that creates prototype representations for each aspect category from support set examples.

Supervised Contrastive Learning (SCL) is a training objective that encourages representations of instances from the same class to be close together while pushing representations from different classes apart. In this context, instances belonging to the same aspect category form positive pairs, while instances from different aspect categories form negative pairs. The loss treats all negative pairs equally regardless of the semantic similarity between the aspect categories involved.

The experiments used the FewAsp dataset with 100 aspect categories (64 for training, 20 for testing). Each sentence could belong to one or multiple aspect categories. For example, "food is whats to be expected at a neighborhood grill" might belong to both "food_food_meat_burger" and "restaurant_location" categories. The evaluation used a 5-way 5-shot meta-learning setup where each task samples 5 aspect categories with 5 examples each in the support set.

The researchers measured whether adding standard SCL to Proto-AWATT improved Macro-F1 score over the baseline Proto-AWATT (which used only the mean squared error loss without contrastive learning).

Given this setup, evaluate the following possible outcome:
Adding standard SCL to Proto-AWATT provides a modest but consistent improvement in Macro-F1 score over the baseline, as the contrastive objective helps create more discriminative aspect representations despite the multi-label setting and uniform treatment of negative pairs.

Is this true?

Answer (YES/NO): NO